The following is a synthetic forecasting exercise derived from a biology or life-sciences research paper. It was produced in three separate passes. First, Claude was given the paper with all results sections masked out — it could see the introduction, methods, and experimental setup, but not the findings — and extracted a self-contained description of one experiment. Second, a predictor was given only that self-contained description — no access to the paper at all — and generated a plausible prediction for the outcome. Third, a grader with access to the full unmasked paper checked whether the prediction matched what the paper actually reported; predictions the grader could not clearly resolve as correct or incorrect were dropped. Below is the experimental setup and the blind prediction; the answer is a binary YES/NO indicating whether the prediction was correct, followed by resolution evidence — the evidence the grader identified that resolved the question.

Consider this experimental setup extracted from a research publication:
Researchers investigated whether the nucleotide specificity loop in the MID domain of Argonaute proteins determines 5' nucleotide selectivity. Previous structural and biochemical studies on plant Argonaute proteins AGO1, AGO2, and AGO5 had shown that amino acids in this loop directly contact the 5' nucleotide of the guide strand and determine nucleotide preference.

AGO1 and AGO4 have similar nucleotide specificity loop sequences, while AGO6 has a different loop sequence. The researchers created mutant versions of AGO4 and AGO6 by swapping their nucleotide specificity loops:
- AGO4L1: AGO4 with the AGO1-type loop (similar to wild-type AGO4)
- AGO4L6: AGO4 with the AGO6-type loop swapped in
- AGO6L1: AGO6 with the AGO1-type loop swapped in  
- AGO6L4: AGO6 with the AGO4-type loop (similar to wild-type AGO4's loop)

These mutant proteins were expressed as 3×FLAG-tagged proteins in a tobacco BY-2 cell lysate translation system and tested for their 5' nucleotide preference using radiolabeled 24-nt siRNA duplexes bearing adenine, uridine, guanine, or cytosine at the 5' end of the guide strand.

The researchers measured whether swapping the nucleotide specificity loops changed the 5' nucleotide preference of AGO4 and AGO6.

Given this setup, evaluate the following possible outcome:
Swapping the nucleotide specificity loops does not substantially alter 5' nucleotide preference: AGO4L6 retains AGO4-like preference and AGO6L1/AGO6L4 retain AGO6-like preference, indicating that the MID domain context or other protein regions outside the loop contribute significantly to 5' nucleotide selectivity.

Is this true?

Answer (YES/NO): YES